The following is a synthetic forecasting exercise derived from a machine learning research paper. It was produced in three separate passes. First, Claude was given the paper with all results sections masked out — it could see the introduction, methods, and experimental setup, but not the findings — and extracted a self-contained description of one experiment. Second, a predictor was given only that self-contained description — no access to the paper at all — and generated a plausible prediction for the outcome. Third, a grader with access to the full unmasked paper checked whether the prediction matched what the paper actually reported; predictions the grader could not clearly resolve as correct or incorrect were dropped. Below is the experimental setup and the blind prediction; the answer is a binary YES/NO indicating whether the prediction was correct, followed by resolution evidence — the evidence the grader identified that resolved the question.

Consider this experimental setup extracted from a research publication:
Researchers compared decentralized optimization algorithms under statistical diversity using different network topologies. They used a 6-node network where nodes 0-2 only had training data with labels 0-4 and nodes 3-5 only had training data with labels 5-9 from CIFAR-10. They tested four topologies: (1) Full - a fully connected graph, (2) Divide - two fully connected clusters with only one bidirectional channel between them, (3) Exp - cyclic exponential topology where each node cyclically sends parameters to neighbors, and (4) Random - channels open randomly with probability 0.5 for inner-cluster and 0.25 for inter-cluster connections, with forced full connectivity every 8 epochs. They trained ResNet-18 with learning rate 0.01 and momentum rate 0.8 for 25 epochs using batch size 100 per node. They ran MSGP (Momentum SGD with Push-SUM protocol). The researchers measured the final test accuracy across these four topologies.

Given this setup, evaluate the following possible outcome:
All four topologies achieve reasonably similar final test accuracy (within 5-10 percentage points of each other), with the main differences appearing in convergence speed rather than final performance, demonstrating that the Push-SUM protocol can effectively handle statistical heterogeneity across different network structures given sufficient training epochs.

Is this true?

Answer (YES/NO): NO